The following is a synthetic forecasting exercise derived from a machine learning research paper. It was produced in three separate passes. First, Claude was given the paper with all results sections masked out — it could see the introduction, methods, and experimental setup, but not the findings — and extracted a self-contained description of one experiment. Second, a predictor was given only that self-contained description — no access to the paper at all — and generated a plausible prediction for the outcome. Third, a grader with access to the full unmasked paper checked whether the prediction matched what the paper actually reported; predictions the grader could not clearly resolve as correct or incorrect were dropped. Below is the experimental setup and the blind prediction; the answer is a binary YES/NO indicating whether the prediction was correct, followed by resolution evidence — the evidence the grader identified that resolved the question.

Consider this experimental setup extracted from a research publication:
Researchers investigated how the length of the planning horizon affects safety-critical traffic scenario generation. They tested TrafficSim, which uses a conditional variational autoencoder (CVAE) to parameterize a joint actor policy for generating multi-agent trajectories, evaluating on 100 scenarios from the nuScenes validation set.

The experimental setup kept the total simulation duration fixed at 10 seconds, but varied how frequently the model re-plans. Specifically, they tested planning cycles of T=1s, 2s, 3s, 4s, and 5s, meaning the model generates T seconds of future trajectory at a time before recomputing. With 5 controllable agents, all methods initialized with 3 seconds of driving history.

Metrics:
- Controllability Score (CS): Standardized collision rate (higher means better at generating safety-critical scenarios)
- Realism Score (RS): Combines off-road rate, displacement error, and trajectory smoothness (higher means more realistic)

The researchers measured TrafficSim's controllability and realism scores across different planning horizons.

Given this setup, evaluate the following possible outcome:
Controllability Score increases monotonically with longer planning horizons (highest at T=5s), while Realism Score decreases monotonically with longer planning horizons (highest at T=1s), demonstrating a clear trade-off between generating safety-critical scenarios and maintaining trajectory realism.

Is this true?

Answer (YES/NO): NO